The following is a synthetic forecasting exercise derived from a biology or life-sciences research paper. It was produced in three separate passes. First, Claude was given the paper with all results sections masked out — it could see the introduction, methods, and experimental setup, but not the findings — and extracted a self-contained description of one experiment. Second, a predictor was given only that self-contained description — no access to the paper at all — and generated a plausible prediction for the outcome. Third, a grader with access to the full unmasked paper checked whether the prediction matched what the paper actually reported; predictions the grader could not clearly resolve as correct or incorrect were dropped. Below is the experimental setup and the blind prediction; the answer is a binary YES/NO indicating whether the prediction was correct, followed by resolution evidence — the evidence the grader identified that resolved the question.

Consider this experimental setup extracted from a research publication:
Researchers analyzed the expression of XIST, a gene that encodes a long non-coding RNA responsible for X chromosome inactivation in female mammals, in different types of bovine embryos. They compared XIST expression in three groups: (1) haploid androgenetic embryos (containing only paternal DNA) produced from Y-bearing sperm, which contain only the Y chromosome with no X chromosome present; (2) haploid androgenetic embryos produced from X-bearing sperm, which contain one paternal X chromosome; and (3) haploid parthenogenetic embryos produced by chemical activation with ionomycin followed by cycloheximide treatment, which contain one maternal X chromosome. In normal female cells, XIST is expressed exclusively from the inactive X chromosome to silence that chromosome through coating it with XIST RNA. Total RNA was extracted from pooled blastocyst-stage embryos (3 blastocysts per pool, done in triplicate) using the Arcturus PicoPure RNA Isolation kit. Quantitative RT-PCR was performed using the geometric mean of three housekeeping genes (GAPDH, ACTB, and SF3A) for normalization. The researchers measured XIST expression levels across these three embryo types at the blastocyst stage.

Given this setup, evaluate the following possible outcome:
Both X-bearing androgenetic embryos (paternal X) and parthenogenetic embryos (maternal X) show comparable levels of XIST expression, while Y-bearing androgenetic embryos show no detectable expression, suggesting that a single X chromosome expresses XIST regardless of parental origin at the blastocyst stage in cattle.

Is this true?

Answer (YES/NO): NO